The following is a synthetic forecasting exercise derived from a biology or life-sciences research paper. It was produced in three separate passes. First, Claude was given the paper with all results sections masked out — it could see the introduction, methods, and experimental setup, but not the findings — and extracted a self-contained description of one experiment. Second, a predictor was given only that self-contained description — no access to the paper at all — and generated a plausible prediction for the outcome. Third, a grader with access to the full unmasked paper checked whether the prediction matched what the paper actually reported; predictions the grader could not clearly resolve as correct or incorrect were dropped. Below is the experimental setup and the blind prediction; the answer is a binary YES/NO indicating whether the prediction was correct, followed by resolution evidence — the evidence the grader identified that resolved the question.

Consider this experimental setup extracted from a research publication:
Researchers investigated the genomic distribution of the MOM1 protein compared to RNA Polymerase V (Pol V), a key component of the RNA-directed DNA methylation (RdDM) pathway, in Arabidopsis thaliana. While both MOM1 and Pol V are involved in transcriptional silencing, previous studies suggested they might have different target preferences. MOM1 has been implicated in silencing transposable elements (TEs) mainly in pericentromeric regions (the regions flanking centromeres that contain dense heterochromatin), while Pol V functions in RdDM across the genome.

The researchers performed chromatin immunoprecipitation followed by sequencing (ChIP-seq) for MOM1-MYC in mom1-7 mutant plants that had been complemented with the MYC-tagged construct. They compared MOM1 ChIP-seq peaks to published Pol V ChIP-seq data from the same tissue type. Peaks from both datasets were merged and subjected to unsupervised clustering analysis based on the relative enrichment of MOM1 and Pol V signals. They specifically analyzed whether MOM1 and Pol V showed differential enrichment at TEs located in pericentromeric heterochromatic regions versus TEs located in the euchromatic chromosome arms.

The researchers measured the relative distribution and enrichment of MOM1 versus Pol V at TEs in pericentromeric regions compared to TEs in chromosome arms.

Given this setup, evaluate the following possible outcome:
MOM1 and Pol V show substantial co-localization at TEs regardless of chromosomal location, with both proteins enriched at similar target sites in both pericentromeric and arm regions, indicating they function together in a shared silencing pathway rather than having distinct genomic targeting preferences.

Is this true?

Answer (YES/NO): NO